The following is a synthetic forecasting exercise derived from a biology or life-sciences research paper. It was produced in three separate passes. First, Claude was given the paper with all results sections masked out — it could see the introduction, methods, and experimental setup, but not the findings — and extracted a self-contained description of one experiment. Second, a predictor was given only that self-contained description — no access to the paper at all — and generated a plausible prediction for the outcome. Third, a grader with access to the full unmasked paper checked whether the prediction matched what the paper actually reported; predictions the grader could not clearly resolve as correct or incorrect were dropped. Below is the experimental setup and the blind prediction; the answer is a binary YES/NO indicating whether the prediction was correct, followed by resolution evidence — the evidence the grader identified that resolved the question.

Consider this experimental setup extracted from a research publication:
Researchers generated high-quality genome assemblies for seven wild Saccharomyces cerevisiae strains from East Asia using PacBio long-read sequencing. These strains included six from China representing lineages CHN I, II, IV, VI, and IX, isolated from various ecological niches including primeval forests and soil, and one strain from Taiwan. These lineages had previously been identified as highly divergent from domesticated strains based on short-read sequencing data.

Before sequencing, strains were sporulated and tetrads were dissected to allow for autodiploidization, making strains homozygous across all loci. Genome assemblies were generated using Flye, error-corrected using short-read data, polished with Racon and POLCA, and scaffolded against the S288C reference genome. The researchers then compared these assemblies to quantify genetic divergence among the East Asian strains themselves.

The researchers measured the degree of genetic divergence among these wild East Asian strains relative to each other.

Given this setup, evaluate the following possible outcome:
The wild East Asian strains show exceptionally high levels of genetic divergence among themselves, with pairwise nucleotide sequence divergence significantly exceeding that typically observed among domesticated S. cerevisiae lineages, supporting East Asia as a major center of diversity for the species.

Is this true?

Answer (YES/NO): NO